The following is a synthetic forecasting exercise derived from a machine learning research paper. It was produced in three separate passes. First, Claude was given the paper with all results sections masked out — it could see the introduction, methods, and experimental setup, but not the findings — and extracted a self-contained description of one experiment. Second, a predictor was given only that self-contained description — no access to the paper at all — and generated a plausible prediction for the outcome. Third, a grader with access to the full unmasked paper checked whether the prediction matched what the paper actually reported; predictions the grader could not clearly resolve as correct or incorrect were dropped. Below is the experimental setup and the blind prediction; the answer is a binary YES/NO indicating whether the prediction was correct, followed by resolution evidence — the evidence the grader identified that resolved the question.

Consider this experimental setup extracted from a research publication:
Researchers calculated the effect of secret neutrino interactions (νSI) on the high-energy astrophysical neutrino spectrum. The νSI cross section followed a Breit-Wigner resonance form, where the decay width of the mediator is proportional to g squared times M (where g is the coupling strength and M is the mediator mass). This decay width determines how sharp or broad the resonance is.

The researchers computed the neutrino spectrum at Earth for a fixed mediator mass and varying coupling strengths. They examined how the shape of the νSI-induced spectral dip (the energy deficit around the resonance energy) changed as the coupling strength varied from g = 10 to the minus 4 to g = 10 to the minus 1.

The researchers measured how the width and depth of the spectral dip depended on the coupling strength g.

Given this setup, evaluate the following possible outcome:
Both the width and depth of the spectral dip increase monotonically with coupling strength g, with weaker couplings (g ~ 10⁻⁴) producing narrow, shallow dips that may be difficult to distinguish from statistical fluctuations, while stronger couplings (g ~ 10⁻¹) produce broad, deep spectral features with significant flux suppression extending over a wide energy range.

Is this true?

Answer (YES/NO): YES